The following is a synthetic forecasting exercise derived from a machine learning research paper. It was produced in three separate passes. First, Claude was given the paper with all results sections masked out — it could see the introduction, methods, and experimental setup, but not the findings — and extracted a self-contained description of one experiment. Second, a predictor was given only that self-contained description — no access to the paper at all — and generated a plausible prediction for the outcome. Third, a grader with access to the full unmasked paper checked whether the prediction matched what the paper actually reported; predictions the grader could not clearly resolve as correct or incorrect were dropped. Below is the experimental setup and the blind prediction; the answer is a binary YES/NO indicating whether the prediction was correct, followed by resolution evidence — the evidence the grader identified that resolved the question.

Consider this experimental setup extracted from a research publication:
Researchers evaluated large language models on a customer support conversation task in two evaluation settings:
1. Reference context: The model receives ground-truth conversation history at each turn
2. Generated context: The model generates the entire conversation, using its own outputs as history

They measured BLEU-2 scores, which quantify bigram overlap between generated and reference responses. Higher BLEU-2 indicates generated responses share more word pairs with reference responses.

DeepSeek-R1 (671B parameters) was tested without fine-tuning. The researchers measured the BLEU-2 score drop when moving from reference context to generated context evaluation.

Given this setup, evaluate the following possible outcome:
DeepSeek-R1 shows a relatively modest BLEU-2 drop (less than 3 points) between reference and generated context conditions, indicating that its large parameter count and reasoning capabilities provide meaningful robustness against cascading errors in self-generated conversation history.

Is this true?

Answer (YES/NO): NO